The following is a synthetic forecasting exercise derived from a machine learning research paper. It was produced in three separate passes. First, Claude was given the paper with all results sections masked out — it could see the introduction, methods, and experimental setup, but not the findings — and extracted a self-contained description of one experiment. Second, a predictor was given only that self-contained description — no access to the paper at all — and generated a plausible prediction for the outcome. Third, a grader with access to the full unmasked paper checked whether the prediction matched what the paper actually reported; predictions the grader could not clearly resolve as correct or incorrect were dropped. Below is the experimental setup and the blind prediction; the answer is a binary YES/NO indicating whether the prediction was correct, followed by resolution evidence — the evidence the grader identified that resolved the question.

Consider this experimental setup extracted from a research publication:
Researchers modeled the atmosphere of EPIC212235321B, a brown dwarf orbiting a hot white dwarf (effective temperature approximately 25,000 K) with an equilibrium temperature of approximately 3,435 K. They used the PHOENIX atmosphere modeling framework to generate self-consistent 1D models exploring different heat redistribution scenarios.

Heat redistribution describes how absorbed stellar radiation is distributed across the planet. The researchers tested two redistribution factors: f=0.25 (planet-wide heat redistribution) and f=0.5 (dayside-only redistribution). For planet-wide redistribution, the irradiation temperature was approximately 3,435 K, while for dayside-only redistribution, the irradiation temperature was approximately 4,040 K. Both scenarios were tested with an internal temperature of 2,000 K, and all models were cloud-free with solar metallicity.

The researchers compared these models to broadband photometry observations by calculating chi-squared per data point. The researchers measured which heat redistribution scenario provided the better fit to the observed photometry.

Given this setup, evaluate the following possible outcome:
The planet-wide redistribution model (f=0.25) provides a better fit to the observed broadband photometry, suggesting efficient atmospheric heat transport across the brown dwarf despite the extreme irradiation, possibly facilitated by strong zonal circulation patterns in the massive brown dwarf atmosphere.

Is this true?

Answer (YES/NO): YES